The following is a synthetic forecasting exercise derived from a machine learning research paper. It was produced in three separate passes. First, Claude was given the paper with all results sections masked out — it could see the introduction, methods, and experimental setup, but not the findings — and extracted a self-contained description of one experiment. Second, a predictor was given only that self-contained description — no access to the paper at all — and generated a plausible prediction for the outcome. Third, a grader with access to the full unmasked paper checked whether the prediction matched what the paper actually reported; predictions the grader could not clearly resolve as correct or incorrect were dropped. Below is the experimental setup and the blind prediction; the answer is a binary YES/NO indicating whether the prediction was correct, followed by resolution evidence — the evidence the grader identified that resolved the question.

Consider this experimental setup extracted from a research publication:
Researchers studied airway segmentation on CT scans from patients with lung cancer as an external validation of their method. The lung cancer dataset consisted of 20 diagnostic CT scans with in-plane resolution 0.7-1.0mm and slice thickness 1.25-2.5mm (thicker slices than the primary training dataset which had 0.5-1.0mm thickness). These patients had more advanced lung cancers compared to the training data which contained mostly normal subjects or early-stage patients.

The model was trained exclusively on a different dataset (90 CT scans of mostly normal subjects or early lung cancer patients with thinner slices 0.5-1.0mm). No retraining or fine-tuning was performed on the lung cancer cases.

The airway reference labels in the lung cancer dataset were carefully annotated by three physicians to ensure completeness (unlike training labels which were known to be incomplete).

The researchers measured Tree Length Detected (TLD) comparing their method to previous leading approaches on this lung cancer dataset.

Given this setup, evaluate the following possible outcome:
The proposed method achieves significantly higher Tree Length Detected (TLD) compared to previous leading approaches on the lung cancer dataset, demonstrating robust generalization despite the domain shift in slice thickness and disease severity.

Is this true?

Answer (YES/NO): YES